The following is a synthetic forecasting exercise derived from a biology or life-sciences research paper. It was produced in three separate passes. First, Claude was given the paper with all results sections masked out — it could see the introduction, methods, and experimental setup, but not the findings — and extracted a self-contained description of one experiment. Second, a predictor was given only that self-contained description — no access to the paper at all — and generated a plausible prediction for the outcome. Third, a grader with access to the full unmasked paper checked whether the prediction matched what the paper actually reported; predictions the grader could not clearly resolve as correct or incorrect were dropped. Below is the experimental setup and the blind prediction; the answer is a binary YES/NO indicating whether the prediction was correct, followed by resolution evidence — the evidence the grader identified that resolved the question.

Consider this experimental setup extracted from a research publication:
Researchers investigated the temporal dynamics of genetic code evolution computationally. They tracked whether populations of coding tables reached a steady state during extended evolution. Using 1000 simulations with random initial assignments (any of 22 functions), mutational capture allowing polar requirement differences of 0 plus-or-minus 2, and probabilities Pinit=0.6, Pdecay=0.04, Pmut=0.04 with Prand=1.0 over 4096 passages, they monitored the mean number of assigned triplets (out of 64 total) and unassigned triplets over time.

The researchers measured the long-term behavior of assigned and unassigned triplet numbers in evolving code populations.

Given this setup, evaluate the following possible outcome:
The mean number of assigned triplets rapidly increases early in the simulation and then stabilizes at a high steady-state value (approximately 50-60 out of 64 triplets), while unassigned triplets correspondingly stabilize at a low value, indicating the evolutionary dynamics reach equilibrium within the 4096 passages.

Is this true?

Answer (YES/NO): YES